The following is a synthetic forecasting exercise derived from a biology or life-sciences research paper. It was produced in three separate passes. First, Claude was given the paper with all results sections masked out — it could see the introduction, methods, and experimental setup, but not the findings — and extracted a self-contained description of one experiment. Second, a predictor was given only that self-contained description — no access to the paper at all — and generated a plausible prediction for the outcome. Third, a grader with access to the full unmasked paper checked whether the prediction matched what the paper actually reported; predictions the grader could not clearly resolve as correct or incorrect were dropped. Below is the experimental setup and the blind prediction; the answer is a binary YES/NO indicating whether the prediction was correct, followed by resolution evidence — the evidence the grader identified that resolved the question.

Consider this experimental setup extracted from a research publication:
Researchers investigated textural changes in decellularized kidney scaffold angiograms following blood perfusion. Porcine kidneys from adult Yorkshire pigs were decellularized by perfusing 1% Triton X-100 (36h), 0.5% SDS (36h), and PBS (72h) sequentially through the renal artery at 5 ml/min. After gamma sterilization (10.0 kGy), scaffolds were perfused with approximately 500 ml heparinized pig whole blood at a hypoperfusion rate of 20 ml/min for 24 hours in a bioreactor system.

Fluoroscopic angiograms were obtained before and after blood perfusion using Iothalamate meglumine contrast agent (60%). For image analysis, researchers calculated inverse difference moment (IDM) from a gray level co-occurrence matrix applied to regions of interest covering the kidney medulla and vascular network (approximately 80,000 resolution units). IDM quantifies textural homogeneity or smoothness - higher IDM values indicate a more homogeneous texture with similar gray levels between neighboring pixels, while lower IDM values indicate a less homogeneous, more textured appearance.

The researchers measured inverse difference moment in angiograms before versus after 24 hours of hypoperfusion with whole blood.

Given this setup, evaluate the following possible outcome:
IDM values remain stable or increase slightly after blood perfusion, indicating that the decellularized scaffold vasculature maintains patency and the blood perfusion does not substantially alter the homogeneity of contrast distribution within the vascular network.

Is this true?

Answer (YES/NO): NO